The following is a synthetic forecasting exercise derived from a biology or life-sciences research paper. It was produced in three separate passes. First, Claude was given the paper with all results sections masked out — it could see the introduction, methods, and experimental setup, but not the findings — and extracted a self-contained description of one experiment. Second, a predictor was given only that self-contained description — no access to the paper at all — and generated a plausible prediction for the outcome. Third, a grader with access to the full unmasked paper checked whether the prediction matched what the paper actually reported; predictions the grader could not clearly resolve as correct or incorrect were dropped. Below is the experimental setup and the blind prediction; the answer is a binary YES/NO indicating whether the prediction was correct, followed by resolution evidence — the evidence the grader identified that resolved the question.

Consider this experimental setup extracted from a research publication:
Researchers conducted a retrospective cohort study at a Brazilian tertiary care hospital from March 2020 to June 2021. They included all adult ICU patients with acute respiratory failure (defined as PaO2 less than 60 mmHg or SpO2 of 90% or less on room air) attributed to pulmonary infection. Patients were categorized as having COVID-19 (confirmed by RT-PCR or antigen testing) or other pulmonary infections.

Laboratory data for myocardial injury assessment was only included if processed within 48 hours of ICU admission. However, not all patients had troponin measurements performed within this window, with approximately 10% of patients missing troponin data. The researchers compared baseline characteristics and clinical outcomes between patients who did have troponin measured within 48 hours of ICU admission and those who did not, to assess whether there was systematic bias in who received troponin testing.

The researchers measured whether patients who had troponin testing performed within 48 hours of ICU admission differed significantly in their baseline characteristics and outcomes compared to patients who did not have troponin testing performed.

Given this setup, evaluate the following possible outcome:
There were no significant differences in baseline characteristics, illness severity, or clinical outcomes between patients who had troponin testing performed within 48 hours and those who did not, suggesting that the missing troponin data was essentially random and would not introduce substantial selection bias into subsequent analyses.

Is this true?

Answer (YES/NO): YES